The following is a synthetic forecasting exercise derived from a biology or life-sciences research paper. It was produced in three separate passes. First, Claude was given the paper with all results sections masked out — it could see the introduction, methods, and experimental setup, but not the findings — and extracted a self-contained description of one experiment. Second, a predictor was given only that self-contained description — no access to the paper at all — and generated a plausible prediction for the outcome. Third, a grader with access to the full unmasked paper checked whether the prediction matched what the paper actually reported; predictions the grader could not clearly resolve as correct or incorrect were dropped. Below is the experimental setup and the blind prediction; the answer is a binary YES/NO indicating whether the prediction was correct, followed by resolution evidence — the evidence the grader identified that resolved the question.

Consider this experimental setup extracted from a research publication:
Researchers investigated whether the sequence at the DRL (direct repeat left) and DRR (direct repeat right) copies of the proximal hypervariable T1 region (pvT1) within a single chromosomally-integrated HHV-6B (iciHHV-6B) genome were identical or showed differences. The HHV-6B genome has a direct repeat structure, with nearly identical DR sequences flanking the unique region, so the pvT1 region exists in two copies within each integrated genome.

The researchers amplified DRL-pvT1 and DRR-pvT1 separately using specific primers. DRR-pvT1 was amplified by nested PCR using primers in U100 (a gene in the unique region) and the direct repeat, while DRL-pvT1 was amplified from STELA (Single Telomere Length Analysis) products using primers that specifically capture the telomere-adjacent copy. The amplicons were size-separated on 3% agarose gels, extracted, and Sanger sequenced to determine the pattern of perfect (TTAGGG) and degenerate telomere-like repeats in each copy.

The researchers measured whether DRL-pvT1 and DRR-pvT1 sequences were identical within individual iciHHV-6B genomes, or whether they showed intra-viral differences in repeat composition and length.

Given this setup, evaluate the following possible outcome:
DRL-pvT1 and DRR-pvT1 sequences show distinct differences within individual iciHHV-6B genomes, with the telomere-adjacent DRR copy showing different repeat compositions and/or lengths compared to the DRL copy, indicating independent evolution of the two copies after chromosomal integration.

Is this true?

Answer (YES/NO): NO